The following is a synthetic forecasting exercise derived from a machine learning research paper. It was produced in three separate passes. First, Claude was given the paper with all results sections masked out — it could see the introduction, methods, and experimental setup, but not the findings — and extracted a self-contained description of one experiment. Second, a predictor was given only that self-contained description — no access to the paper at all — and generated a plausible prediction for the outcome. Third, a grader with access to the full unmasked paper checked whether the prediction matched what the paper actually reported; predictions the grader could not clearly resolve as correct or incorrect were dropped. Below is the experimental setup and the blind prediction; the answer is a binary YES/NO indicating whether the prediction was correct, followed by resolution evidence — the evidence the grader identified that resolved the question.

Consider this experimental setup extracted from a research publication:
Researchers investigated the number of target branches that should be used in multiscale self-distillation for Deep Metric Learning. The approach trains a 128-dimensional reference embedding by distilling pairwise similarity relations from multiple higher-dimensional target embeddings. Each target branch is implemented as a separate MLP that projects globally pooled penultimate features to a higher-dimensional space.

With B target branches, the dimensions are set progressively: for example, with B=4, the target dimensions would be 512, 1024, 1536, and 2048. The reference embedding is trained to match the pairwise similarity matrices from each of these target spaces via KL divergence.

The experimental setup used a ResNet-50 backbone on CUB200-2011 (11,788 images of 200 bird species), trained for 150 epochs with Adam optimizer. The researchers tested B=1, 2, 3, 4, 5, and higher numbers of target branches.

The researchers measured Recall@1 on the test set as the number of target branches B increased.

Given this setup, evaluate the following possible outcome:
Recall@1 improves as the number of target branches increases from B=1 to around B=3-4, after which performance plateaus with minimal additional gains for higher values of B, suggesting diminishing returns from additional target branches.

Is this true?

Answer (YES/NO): YES